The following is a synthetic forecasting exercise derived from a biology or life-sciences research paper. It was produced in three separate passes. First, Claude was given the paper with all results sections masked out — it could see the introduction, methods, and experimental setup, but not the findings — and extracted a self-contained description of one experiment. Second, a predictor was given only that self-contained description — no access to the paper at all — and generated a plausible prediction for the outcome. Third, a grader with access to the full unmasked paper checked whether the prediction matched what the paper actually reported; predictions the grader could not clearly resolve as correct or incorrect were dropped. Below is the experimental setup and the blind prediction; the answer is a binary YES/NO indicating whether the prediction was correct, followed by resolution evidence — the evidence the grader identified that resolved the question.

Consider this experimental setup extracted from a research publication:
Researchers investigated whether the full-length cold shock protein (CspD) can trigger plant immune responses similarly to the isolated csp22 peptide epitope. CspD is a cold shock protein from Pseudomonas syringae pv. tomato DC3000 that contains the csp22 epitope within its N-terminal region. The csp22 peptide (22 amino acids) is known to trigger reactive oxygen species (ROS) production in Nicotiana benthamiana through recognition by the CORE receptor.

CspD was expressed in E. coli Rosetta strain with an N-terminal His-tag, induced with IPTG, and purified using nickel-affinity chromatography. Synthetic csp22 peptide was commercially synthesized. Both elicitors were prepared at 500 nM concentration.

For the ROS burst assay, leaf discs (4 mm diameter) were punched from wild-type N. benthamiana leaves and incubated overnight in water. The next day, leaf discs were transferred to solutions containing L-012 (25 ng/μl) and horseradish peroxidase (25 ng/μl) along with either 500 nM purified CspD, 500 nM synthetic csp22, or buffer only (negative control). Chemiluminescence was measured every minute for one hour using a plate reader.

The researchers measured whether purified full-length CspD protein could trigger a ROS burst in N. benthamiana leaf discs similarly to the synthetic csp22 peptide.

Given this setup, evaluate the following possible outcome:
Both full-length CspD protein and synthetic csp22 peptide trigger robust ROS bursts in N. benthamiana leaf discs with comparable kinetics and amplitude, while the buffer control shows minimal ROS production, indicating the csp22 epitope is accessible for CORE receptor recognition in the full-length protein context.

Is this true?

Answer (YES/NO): YES